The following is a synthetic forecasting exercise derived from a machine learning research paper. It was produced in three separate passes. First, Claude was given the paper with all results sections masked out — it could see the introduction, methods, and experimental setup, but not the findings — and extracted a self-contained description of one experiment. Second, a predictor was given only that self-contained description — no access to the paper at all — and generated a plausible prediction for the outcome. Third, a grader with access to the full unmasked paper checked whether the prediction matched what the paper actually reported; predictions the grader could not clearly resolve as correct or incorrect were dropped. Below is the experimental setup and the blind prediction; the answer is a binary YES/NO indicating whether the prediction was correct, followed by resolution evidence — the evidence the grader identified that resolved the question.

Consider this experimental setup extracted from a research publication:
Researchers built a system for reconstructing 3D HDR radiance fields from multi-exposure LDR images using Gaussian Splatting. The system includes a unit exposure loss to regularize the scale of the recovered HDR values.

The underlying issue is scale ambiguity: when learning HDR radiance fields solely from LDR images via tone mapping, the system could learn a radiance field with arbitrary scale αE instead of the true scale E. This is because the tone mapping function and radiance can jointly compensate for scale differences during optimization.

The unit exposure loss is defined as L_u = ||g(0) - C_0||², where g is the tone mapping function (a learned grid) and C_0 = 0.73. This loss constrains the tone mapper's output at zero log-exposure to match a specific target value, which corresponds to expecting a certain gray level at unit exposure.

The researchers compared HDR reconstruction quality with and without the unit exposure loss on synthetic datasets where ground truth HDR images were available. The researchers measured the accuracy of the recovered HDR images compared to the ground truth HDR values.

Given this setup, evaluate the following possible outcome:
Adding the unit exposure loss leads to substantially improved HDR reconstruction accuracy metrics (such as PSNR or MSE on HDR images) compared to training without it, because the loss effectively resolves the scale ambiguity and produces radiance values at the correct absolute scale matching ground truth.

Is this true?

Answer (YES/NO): NO